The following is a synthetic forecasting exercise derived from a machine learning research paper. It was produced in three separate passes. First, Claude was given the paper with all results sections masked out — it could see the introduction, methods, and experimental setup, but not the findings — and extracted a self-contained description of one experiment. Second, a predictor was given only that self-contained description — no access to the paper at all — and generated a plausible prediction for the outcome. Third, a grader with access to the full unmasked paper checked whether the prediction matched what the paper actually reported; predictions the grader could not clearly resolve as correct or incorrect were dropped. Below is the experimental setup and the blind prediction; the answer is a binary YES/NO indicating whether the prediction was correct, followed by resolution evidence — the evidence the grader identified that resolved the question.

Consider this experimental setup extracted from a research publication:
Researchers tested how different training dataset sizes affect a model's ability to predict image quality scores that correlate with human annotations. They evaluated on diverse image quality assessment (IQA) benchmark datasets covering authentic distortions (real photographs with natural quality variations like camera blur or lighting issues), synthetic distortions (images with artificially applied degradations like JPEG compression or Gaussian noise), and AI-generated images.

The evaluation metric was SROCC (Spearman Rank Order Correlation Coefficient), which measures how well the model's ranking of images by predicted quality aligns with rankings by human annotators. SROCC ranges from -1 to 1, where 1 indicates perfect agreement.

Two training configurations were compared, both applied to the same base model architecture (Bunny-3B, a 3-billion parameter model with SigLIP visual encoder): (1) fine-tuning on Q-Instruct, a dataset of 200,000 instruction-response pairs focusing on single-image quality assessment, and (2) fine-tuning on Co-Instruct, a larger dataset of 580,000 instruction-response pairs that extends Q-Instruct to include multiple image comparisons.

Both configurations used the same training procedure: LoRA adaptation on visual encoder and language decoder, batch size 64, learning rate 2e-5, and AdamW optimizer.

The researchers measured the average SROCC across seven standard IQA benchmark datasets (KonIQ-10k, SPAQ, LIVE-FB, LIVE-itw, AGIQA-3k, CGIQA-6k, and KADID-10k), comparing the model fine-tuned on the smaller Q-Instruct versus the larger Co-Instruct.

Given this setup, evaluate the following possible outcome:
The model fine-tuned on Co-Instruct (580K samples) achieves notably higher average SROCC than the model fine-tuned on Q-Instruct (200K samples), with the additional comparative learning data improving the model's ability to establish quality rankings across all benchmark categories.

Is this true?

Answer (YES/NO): NO